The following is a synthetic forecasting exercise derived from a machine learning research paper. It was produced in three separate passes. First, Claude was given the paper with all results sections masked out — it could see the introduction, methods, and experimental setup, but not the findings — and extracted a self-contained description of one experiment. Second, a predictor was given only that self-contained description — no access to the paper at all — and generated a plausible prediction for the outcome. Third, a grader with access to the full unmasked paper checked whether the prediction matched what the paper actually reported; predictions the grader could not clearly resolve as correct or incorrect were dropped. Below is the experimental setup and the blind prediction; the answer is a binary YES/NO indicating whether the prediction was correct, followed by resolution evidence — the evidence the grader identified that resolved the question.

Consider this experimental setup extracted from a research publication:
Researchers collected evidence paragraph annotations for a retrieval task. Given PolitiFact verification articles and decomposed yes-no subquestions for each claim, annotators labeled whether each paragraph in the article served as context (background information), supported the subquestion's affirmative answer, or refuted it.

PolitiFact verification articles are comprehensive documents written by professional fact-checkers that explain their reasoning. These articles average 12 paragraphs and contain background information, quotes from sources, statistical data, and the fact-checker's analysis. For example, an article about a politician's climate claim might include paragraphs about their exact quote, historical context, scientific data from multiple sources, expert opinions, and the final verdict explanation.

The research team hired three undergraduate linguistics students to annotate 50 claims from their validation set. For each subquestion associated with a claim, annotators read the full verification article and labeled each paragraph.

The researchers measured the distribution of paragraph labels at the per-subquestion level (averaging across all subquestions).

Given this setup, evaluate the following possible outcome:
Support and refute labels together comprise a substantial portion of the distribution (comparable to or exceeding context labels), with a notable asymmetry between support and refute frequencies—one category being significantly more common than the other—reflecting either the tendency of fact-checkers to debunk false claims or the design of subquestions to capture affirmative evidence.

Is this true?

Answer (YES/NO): NO